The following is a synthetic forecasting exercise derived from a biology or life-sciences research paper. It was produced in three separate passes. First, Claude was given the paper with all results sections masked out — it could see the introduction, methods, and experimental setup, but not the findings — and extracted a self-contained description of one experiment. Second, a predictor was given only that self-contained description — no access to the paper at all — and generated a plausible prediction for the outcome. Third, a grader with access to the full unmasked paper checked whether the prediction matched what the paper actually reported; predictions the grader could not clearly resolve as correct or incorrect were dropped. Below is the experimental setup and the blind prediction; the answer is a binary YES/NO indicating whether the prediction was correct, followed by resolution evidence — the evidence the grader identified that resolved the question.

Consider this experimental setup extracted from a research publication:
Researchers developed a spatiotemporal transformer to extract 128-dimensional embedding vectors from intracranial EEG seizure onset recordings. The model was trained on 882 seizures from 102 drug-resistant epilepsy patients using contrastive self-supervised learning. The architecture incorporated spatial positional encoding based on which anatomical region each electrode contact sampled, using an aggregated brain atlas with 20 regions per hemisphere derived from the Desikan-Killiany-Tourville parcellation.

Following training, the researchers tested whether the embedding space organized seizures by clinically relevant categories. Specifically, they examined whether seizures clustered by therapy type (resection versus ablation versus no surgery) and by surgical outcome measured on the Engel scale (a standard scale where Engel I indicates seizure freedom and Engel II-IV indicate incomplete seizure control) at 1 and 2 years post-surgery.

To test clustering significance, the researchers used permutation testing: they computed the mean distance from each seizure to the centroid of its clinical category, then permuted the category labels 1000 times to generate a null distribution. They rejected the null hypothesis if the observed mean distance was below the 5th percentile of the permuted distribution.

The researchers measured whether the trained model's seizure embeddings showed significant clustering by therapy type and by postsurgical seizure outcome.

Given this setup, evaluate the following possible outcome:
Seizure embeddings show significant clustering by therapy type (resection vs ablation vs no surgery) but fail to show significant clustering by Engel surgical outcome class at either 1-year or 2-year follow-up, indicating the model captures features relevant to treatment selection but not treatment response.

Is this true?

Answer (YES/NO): NO